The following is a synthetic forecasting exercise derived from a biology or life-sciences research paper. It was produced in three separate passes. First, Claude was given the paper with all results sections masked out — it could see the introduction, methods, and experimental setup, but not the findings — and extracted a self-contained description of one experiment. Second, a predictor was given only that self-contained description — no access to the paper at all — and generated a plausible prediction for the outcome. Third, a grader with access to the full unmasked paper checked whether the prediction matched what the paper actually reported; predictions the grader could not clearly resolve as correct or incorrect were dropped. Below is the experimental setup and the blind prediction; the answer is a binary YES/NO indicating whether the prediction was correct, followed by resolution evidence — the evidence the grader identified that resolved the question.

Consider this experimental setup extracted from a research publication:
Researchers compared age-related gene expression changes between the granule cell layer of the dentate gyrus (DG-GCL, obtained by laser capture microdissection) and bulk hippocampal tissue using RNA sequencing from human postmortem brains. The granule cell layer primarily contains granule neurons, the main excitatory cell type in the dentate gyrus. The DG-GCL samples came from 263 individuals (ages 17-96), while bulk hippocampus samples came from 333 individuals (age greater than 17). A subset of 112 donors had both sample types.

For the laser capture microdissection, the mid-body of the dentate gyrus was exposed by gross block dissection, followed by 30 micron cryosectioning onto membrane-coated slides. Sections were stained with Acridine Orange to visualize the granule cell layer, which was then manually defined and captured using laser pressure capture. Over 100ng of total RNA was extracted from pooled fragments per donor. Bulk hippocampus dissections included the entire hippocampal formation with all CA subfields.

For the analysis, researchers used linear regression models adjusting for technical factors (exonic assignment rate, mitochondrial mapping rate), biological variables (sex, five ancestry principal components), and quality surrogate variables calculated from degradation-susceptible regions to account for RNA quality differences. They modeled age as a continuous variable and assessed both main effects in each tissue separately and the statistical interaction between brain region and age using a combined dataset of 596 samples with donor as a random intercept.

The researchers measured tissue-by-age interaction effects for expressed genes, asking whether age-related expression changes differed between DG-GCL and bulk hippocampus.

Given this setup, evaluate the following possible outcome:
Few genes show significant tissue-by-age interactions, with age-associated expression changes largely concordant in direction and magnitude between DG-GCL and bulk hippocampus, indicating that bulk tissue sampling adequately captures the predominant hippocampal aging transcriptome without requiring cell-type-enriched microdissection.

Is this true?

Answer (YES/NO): NO